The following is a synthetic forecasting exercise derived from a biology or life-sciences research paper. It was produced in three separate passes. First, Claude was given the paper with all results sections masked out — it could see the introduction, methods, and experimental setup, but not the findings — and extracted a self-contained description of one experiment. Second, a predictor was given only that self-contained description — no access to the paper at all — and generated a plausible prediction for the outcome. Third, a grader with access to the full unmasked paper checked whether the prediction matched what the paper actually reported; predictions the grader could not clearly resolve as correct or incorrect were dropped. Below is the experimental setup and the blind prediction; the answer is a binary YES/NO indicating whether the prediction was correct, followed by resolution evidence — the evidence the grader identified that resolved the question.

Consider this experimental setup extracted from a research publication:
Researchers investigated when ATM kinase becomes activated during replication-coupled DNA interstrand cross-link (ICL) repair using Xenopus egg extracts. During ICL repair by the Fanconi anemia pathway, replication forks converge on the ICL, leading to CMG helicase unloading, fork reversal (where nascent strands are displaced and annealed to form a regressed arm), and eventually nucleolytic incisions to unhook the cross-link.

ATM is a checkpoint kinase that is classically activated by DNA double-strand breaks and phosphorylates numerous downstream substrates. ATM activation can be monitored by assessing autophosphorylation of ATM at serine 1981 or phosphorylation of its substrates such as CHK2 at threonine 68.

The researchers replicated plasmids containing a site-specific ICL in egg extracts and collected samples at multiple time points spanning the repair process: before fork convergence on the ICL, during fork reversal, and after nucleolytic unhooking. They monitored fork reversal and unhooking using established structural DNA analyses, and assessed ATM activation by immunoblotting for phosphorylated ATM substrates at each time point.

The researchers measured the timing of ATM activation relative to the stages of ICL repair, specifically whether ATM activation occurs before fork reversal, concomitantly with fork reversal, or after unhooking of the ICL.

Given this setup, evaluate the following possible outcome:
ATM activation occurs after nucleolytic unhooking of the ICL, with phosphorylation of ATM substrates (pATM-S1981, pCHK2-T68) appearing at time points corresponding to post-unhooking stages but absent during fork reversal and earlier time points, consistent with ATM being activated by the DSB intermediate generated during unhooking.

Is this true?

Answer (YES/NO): NO